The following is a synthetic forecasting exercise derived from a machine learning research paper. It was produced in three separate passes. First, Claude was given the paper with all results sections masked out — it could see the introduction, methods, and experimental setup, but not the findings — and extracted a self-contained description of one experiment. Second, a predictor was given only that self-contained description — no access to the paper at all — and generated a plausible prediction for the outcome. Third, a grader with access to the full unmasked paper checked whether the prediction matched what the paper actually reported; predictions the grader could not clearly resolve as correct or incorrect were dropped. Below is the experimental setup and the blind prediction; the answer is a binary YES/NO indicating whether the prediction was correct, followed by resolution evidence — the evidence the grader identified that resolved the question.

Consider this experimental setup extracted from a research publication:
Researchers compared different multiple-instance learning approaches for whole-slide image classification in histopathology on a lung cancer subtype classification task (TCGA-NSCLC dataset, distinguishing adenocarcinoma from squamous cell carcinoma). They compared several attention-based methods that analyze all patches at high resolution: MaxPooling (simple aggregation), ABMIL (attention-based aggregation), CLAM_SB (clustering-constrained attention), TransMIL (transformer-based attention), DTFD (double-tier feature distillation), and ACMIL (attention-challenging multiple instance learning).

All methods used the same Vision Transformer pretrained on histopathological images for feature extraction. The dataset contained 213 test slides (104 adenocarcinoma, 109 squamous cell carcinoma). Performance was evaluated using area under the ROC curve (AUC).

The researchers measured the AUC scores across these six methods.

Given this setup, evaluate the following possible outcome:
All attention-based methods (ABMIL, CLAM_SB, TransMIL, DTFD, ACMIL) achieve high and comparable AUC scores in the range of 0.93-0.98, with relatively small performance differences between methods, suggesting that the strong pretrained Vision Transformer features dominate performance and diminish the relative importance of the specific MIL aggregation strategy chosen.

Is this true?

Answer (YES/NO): YES